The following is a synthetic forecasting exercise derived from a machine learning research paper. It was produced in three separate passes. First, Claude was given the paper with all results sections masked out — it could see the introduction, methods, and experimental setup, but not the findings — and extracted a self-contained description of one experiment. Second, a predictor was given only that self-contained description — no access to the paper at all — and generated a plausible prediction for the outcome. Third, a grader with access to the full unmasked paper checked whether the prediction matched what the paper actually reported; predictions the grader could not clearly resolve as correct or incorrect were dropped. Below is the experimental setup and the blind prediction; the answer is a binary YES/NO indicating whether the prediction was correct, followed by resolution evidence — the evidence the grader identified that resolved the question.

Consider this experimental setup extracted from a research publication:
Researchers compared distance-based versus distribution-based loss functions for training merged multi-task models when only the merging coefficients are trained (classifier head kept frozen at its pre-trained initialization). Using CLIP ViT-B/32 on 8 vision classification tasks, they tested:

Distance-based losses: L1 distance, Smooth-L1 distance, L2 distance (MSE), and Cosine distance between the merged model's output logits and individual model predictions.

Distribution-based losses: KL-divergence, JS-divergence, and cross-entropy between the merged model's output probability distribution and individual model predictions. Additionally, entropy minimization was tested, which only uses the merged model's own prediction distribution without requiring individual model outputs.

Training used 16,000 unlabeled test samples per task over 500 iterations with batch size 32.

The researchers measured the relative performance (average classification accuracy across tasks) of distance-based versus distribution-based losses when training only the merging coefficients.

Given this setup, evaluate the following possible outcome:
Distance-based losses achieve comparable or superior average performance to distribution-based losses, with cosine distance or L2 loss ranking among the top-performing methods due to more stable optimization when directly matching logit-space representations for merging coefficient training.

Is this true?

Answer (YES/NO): NO